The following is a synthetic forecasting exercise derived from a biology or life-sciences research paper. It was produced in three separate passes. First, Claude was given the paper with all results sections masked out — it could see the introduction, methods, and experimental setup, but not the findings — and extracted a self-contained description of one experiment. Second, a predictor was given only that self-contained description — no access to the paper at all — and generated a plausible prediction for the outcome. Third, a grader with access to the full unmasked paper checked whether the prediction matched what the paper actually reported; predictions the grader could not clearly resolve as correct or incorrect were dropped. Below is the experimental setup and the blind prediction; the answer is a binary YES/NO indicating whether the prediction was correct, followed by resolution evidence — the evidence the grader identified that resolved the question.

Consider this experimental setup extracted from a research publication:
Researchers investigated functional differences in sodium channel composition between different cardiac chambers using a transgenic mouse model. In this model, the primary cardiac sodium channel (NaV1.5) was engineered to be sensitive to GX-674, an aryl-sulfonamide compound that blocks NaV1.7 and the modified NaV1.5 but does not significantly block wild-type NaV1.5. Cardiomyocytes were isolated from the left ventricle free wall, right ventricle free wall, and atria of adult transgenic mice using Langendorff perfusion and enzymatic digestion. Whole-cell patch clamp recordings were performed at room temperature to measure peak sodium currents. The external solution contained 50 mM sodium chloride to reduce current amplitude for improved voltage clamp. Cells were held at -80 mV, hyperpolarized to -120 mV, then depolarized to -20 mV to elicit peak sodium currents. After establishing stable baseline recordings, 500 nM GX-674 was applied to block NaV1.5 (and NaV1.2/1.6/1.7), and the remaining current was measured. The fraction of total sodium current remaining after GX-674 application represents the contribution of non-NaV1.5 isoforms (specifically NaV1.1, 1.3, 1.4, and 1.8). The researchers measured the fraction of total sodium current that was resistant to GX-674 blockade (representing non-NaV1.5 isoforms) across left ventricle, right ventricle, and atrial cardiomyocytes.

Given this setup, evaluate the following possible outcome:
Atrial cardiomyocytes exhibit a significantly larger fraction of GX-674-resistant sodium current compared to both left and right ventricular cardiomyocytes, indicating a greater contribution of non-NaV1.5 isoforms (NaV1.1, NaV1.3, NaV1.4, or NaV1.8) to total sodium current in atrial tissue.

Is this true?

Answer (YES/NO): NO